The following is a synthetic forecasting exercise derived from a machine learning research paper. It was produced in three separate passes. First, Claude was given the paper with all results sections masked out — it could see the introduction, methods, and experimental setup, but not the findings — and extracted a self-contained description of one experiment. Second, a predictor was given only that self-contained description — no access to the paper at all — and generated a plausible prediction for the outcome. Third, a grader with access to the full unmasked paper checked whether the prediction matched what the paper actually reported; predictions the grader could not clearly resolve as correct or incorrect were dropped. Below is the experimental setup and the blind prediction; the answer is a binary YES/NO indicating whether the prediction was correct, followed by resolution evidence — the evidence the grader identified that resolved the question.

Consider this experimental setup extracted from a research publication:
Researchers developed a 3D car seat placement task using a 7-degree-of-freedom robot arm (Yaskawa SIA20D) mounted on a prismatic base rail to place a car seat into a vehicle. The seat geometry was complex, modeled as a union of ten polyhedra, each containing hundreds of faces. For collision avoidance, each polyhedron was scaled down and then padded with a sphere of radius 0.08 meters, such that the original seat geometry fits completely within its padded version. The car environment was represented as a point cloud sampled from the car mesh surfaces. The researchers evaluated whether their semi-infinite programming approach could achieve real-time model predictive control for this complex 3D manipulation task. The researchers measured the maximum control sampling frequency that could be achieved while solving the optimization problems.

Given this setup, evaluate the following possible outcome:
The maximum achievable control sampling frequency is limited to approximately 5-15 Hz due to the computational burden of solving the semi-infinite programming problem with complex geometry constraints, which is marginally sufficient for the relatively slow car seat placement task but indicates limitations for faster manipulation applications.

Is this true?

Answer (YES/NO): YES